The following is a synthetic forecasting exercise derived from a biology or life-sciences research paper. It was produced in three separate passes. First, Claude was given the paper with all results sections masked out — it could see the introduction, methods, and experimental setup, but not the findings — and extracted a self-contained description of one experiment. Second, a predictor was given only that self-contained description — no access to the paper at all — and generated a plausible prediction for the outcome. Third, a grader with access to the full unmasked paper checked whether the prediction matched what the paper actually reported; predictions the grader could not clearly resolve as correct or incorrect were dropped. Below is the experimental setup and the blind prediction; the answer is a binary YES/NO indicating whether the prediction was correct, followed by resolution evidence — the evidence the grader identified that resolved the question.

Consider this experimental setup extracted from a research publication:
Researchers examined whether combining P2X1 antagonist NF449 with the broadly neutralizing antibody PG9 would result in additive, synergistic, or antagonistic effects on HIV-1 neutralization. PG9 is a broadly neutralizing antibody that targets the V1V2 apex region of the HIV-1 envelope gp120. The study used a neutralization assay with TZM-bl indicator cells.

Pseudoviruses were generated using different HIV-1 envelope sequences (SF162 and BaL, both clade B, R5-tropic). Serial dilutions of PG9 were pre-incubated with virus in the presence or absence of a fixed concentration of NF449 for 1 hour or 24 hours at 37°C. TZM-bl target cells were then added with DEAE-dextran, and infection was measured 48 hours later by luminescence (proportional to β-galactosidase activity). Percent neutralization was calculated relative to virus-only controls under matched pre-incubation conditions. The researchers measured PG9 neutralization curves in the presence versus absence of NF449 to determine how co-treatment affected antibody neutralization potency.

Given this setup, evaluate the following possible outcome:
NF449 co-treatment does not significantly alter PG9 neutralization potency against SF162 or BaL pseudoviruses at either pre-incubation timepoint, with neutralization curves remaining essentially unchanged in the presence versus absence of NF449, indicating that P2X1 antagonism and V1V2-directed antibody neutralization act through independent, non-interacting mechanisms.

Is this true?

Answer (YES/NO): NO